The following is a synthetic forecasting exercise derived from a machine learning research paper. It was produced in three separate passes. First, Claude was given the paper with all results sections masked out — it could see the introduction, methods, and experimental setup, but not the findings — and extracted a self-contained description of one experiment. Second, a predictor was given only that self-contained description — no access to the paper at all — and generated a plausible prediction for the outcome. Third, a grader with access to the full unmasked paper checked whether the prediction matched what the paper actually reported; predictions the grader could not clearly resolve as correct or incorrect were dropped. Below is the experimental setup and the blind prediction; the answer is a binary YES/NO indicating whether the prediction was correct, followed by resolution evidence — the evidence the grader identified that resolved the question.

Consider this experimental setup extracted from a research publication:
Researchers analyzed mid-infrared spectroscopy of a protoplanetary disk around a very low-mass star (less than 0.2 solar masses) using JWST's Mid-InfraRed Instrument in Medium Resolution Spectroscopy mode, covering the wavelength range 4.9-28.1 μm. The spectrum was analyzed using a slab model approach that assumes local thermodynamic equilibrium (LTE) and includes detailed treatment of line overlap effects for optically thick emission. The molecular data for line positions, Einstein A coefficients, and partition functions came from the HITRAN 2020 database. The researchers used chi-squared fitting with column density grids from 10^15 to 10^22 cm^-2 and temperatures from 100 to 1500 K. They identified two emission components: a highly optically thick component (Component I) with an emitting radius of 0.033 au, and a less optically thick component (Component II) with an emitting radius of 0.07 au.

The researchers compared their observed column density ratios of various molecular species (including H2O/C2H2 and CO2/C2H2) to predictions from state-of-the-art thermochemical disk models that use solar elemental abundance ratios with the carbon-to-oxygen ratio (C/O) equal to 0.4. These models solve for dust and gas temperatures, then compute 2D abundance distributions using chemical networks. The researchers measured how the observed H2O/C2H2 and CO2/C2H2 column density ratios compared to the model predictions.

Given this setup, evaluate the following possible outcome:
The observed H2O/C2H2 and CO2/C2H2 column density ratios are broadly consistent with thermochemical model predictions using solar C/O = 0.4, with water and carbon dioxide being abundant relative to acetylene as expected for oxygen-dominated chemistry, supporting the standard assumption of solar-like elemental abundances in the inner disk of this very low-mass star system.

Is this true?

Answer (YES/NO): NO